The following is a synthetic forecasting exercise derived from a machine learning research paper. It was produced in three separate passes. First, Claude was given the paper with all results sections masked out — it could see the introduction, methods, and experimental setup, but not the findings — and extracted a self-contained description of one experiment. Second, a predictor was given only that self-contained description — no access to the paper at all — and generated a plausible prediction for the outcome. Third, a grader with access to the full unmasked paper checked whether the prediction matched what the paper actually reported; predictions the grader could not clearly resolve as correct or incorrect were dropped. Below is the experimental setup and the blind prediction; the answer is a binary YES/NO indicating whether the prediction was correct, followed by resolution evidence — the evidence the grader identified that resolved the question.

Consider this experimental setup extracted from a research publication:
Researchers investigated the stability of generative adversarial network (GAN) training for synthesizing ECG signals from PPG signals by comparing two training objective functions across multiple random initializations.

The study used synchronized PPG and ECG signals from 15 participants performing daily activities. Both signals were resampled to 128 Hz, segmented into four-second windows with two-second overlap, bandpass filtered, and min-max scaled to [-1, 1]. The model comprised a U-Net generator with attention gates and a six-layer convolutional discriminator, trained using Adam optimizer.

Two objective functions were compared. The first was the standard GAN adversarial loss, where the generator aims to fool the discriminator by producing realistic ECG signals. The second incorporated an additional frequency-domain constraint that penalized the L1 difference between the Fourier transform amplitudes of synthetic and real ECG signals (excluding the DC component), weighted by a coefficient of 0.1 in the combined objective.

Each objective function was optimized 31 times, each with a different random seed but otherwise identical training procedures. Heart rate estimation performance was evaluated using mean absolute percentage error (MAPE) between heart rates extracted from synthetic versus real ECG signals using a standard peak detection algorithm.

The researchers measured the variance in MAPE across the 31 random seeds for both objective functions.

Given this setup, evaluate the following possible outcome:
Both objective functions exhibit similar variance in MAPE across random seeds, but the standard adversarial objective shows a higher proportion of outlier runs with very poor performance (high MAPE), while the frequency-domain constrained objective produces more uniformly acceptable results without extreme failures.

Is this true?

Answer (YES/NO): NO